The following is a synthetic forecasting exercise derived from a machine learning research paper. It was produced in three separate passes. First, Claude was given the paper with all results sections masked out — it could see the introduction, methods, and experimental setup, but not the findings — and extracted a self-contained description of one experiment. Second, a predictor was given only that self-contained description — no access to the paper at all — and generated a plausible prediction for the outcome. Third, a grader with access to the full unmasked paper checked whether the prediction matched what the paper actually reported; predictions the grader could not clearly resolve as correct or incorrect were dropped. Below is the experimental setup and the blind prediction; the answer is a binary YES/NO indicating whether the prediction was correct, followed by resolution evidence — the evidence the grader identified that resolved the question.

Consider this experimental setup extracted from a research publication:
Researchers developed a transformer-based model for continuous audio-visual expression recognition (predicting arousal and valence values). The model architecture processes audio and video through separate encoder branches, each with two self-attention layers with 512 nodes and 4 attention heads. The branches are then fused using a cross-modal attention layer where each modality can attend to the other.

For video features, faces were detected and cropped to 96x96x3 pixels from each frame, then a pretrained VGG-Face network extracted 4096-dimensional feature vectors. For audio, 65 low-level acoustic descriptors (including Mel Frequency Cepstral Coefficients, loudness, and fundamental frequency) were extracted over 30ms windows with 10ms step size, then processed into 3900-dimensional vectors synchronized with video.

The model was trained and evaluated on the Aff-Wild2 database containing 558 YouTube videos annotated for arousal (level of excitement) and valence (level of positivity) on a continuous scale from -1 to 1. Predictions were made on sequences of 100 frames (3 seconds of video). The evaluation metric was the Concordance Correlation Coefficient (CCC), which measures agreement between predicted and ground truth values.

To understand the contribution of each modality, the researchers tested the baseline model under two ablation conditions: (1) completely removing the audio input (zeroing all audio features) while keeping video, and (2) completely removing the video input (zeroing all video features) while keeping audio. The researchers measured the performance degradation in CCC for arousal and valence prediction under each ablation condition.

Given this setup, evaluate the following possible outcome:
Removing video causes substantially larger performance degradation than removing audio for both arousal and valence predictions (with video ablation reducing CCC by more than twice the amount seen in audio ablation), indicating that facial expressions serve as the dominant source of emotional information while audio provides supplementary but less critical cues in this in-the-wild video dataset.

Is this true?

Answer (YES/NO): YES